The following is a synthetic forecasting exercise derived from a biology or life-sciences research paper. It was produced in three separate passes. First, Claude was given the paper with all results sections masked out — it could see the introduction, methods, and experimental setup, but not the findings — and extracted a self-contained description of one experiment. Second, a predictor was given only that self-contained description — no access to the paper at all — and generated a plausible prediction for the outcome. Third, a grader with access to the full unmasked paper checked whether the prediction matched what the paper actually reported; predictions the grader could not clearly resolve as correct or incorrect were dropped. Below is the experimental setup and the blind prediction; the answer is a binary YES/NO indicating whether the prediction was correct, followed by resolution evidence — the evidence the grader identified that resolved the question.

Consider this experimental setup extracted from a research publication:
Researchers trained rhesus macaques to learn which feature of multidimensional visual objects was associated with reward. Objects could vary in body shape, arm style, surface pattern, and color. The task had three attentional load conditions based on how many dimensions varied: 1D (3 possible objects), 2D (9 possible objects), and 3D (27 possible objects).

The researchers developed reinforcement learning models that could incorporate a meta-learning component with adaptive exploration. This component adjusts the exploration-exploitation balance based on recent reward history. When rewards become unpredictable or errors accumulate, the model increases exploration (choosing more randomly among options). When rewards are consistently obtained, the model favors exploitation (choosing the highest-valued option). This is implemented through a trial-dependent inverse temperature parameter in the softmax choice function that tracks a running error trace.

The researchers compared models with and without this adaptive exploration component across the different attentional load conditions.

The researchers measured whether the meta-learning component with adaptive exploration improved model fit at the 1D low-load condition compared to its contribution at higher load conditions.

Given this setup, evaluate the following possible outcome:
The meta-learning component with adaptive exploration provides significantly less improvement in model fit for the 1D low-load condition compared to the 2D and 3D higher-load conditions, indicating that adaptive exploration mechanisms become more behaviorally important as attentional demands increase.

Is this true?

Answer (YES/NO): YES